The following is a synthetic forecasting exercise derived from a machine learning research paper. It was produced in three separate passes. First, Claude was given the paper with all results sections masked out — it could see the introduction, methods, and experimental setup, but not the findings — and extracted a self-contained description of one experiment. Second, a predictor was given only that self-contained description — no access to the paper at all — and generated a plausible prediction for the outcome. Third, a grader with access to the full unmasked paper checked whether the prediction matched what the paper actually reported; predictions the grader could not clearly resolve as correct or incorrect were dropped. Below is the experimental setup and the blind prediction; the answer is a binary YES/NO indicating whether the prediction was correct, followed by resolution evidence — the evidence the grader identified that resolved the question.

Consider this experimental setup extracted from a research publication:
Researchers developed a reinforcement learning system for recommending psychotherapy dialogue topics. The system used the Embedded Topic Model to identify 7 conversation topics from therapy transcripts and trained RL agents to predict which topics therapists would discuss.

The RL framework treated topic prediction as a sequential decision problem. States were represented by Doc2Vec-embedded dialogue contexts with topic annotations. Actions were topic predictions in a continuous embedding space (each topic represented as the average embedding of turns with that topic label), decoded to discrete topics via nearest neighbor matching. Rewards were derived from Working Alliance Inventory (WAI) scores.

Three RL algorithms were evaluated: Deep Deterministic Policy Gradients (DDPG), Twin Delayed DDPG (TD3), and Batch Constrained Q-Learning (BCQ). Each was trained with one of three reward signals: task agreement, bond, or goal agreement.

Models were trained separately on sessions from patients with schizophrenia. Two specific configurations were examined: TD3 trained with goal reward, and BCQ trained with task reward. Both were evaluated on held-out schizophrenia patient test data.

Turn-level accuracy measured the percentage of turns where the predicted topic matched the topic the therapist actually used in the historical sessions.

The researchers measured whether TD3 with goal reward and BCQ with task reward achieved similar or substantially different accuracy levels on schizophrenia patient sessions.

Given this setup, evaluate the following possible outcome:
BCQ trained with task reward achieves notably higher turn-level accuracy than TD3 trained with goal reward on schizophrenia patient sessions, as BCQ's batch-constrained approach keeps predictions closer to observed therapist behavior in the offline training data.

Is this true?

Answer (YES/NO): NO